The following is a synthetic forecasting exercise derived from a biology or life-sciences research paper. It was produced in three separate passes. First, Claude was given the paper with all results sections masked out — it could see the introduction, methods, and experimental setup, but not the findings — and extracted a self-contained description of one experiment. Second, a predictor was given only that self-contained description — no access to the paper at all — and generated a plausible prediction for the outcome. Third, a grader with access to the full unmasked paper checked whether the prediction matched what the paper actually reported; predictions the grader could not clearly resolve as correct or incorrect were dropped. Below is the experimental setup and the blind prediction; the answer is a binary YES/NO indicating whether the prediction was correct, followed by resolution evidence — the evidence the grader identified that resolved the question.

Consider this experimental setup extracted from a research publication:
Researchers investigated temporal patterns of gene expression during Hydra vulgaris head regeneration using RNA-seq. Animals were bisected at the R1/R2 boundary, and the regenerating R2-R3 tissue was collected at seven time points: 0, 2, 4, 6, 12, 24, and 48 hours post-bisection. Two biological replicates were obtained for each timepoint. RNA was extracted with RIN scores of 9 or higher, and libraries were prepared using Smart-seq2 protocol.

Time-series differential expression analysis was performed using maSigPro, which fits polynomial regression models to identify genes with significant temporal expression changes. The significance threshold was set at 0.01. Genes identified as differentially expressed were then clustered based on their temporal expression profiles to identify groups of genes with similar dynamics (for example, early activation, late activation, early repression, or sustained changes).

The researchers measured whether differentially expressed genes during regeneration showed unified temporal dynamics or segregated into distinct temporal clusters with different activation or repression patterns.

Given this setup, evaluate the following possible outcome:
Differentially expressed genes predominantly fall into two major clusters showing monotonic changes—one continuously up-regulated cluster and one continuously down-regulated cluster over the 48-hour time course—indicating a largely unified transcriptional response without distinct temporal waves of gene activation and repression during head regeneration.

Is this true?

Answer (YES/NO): NO